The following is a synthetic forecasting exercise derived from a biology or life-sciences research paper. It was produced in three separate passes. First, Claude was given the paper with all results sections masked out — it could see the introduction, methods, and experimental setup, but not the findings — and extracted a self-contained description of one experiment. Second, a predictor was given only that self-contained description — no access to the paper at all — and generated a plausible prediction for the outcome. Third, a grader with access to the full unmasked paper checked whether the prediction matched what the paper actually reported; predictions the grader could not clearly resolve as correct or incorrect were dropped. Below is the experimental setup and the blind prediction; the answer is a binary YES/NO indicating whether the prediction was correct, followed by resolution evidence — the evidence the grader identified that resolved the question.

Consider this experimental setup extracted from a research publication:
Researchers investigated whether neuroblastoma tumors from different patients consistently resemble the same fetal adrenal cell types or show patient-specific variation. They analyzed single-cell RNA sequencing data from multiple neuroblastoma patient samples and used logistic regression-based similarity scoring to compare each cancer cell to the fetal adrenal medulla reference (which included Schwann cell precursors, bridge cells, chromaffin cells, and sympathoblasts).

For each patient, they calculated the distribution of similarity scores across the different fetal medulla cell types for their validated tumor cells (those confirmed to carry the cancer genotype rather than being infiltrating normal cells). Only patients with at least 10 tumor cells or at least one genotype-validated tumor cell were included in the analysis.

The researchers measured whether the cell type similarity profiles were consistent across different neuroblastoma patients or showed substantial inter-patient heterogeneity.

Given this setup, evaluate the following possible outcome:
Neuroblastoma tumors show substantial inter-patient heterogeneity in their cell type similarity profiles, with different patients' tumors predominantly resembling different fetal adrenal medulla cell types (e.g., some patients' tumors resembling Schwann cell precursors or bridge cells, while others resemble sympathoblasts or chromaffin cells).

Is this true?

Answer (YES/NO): NO